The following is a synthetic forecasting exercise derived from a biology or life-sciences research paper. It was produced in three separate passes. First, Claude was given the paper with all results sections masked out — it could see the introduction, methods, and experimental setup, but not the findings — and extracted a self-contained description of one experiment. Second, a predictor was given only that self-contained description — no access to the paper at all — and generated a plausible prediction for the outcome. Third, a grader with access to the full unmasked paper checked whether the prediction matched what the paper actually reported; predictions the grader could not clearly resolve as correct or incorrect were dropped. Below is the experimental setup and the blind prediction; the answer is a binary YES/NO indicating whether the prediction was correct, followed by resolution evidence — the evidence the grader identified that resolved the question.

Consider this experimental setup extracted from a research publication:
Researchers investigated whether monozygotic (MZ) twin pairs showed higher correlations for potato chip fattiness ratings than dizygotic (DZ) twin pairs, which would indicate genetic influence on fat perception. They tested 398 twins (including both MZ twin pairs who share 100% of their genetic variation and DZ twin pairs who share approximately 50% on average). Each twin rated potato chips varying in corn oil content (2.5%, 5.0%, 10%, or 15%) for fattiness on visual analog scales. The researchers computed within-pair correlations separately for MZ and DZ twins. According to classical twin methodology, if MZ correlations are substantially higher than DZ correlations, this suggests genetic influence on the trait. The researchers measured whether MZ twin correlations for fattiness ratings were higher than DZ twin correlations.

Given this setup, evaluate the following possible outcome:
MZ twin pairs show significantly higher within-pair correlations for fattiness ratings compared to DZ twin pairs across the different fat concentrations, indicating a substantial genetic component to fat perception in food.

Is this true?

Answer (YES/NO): NO